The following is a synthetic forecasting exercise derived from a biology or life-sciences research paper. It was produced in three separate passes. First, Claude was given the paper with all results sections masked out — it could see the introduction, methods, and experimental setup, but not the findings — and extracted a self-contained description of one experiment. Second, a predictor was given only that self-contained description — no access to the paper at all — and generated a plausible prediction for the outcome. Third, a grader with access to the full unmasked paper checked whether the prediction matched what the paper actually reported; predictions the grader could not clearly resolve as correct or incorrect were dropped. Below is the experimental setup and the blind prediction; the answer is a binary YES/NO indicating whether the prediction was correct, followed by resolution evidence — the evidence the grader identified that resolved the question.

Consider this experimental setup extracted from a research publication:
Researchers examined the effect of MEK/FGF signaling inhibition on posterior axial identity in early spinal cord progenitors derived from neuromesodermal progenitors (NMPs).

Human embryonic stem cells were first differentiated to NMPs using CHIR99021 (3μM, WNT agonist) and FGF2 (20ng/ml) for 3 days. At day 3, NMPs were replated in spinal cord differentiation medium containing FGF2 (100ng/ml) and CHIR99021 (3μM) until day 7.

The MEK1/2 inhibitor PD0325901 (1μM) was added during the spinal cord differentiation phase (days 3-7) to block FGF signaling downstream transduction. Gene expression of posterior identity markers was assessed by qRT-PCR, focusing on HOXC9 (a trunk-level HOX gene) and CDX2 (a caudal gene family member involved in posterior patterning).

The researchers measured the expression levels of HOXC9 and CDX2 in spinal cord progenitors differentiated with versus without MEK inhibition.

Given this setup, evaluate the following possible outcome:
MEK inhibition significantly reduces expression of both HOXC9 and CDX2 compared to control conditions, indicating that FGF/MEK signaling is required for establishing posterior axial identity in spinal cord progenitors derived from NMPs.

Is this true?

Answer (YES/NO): YES